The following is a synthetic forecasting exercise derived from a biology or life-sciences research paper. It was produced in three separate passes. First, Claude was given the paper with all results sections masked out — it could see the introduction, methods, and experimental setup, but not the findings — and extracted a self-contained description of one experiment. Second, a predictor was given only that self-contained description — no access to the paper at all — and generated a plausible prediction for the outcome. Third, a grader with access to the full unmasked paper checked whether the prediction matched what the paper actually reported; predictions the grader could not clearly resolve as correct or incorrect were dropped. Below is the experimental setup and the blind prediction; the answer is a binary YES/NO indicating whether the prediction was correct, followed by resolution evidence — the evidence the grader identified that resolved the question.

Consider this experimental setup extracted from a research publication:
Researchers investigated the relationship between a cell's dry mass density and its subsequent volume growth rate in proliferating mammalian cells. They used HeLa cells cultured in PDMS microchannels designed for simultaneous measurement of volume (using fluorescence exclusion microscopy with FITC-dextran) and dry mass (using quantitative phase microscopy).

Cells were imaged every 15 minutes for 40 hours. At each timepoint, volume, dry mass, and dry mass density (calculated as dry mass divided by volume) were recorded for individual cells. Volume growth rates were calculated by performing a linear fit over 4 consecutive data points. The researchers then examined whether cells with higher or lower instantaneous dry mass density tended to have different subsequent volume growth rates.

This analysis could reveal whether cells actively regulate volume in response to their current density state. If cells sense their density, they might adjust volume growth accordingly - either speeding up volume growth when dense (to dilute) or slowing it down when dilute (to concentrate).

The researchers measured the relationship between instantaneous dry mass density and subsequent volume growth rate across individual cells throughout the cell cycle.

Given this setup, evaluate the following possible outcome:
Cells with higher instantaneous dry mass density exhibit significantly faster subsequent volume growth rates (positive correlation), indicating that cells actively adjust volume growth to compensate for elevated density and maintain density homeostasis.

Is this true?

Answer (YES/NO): YES